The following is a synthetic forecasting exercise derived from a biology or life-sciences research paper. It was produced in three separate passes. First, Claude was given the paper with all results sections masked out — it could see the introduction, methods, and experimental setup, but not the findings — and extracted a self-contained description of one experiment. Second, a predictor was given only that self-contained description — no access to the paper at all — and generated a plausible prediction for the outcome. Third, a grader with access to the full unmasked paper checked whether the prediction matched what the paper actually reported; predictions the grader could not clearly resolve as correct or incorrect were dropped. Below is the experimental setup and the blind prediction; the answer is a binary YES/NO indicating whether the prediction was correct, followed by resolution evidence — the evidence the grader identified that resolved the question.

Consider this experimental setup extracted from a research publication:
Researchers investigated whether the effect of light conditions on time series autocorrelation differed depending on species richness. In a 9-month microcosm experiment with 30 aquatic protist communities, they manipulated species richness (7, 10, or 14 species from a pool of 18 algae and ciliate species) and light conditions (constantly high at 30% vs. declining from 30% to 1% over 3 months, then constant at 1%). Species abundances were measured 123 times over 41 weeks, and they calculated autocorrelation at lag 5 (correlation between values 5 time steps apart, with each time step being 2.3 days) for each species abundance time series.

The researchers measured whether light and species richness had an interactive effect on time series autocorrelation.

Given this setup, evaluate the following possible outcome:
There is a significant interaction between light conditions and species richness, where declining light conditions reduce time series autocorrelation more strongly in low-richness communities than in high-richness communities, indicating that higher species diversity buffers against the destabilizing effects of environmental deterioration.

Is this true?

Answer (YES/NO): NO